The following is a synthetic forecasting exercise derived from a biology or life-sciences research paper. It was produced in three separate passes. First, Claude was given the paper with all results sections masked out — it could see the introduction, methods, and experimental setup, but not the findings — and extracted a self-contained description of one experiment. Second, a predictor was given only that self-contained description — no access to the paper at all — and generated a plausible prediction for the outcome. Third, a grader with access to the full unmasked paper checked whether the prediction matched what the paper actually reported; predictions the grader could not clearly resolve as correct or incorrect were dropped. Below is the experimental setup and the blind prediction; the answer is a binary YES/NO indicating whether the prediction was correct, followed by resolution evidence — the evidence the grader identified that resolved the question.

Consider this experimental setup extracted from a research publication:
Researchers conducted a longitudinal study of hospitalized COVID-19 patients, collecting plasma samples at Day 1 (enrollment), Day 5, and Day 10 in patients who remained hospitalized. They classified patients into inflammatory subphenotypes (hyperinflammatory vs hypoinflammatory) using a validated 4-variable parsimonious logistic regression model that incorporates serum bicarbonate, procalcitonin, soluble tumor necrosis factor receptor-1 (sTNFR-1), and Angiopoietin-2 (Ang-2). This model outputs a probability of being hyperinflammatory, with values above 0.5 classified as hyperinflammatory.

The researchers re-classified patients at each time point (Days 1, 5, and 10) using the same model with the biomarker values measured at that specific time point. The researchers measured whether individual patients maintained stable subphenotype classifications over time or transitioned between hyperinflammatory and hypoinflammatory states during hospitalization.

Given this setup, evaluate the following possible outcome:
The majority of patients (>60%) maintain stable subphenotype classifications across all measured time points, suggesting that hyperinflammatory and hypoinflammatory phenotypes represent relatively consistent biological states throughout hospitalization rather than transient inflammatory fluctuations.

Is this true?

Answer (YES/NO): NO